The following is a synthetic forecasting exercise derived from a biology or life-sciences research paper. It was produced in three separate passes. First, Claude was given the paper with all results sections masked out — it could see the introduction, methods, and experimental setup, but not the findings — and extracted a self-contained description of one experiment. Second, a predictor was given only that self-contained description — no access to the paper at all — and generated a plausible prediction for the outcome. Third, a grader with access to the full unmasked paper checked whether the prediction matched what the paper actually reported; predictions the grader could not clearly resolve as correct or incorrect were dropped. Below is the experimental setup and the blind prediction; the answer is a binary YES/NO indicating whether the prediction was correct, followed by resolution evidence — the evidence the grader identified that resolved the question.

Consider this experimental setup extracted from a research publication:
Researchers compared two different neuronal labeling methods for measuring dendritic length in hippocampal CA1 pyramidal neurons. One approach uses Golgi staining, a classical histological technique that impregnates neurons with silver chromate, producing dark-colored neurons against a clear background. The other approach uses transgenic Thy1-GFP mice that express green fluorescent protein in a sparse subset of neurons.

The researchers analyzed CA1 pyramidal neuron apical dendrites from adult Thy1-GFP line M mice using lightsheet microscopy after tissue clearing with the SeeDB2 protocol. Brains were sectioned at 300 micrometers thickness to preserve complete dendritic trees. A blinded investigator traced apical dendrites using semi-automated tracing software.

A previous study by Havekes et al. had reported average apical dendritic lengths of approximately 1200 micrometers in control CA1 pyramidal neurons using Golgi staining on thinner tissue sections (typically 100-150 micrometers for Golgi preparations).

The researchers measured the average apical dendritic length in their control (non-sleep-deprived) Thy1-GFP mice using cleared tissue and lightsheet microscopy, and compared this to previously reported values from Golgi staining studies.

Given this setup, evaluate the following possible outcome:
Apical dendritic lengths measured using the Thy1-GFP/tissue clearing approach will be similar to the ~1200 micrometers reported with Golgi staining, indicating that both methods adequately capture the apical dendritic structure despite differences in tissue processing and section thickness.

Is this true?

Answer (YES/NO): NO